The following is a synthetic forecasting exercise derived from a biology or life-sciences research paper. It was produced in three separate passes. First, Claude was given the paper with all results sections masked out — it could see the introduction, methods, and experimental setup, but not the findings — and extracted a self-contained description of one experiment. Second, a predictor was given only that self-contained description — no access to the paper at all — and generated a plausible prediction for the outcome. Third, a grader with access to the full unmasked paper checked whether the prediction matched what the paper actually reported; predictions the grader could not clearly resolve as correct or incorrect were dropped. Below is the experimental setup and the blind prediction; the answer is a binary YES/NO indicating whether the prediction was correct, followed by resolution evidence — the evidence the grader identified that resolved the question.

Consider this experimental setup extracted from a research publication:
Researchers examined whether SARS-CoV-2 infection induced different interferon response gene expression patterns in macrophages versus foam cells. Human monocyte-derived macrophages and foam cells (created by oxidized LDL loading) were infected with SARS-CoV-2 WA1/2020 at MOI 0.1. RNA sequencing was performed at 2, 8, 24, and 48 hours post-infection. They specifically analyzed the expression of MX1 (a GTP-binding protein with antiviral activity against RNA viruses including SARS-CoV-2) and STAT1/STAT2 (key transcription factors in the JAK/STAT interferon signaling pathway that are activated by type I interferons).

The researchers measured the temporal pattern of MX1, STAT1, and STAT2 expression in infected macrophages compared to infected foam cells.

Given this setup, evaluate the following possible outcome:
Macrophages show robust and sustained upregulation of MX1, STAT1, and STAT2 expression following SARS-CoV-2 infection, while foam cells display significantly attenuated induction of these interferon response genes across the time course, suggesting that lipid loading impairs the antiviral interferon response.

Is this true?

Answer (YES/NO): NO